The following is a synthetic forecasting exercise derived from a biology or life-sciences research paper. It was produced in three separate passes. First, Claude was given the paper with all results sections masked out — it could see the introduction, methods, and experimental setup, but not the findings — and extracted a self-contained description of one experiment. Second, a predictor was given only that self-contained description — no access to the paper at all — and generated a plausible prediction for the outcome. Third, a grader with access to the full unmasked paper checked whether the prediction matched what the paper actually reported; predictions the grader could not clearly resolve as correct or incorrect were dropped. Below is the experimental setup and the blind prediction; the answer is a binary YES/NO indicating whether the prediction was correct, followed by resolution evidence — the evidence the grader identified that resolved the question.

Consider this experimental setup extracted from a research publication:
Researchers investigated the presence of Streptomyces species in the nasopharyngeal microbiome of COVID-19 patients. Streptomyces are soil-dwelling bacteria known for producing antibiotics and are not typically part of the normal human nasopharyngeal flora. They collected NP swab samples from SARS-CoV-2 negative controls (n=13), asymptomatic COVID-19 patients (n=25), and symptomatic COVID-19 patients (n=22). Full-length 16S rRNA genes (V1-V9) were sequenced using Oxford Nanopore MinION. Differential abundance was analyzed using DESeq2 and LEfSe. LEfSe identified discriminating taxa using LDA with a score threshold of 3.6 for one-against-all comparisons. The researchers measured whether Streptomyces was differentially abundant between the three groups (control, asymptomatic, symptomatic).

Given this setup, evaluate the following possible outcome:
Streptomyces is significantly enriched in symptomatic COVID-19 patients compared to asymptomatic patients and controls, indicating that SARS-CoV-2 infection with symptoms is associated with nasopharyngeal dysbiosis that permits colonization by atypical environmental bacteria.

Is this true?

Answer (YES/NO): YES